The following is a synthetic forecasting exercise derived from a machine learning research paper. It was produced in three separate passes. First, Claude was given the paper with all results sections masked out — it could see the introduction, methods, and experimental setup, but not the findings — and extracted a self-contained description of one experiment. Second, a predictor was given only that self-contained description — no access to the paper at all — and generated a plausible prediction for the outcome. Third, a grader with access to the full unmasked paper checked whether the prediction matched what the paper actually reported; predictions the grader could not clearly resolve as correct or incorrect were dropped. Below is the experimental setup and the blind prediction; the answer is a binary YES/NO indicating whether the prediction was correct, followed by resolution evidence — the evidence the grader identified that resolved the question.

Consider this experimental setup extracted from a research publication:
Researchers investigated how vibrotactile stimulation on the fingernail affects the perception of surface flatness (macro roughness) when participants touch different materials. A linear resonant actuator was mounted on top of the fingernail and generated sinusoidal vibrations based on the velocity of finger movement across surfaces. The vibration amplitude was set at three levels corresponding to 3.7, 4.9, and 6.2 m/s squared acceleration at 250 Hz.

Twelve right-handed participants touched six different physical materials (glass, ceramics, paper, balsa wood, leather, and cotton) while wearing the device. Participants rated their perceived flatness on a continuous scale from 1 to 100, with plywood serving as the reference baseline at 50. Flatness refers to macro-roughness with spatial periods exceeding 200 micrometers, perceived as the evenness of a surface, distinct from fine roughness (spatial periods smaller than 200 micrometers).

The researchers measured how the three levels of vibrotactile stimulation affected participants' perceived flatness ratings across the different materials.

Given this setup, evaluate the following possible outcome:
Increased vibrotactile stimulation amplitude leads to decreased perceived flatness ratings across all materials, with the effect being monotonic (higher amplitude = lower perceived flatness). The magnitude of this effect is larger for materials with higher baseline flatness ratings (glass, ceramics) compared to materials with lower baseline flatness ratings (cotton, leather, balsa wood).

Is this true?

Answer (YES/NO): NO